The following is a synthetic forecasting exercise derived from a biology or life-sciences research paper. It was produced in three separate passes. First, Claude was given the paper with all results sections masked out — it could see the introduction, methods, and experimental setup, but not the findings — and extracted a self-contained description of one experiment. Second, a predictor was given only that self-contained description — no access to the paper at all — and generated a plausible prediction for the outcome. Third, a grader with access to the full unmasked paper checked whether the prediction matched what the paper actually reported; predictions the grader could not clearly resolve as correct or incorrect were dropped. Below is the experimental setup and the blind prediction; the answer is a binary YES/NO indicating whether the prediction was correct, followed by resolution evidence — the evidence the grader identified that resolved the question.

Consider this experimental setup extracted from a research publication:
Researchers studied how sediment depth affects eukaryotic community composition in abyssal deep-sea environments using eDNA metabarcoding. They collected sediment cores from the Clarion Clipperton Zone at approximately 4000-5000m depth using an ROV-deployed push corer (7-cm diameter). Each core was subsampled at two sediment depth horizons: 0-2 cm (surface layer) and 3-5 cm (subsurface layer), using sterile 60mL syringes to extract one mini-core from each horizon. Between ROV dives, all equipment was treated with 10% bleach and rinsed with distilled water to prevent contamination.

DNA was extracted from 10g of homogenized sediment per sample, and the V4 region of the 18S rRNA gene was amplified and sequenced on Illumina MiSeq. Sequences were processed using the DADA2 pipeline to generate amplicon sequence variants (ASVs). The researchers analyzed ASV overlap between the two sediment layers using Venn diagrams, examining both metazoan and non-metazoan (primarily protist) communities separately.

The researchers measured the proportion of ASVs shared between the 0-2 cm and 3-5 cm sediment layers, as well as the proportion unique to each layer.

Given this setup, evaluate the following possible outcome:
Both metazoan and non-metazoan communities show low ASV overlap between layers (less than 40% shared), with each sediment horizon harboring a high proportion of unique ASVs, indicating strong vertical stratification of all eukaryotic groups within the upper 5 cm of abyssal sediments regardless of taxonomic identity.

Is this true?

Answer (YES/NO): YES